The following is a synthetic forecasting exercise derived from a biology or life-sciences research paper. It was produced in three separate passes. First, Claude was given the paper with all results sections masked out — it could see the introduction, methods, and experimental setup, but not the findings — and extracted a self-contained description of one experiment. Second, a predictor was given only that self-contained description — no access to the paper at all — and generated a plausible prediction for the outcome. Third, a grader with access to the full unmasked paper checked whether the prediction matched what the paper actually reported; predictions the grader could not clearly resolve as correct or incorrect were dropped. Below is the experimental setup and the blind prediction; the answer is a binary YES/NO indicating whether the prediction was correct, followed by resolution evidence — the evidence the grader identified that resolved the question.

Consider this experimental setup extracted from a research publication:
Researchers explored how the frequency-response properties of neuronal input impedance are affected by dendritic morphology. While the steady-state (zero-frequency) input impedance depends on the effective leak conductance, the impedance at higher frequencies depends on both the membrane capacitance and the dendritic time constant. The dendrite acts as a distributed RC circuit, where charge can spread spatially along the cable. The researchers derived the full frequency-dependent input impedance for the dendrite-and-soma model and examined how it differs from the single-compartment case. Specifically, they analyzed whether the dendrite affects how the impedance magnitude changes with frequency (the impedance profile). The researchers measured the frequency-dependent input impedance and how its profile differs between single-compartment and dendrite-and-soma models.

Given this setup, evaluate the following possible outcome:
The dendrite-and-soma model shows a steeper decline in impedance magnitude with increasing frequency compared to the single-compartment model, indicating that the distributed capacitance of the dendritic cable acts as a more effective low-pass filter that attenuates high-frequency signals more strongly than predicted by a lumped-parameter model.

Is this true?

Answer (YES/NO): YES